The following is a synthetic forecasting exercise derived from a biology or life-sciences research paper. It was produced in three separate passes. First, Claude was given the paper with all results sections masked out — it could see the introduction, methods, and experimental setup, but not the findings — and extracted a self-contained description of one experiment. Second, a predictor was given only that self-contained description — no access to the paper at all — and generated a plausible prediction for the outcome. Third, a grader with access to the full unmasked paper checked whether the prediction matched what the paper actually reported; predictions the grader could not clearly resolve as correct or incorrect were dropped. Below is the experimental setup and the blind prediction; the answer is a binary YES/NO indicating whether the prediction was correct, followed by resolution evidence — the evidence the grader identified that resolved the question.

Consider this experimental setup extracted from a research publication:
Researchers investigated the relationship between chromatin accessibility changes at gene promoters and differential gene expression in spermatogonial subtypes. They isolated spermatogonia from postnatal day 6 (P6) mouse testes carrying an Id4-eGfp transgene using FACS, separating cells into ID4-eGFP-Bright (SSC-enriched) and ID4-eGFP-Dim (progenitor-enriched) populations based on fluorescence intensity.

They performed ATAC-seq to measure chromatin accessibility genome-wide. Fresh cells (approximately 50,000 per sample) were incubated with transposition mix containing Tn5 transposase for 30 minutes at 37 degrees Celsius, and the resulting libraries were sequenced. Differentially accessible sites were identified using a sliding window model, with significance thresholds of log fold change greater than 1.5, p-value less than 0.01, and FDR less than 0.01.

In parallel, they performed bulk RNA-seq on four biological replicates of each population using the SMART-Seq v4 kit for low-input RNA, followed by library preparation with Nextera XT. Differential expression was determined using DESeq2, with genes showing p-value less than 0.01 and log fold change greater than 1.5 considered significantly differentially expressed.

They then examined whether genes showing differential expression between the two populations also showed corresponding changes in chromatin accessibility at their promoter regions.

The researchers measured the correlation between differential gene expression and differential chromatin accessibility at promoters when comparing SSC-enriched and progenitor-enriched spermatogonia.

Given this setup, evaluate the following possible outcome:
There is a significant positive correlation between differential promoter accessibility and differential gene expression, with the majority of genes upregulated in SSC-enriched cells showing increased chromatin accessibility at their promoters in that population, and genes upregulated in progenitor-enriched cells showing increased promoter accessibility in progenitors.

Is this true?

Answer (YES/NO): NO